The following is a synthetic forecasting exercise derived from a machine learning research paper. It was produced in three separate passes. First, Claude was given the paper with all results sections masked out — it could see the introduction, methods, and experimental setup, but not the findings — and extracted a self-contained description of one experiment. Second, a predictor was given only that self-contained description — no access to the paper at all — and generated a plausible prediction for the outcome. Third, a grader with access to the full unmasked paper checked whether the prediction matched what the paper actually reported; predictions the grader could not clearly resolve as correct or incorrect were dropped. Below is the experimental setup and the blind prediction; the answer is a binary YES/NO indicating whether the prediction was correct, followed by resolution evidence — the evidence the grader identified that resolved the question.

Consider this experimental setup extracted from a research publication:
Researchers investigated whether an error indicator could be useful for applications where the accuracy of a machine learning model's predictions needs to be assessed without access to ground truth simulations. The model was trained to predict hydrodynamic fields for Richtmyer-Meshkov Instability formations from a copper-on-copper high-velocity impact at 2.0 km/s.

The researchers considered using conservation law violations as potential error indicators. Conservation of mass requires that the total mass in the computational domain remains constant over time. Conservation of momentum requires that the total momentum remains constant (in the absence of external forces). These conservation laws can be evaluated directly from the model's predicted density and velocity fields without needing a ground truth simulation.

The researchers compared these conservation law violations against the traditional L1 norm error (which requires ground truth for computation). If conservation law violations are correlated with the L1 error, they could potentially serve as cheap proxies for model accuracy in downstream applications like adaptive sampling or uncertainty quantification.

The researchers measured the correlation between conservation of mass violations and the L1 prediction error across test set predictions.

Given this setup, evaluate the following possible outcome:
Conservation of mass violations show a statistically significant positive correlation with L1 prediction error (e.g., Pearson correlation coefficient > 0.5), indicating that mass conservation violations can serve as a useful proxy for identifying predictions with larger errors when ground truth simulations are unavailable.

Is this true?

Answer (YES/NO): NO